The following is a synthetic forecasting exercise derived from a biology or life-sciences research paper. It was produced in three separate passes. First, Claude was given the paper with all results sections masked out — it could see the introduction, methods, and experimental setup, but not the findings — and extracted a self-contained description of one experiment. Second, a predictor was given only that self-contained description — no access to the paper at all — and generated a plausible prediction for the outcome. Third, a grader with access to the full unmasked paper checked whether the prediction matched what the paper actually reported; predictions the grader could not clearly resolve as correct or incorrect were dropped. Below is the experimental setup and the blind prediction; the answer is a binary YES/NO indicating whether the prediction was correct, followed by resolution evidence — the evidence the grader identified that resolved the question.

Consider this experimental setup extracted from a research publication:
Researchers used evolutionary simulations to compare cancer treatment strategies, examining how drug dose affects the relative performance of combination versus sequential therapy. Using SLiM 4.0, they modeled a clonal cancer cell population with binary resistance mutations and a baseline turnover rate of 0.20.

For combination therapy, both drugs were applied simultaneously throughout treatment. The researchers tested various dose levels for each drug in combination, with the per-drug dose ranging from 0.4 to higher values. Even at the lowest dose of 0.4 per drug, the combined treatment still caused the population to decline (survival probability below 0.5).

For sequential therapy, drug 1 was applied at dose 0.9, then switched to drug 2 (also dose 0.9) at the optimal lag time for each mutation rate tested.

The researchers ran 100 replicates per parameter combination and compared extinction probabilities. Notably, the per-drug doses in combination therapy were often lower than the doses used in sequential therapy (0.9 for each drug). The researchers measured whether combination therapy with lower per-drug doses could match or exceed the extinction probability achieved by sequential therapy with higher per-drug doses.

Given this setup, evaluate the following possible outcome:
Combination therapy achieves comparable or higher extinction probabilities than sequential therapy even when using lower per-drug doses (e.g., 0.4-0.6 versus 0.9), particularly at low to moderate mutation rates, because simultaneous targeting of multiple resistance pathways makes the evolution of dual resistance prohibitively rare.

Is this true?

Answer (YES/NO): YES